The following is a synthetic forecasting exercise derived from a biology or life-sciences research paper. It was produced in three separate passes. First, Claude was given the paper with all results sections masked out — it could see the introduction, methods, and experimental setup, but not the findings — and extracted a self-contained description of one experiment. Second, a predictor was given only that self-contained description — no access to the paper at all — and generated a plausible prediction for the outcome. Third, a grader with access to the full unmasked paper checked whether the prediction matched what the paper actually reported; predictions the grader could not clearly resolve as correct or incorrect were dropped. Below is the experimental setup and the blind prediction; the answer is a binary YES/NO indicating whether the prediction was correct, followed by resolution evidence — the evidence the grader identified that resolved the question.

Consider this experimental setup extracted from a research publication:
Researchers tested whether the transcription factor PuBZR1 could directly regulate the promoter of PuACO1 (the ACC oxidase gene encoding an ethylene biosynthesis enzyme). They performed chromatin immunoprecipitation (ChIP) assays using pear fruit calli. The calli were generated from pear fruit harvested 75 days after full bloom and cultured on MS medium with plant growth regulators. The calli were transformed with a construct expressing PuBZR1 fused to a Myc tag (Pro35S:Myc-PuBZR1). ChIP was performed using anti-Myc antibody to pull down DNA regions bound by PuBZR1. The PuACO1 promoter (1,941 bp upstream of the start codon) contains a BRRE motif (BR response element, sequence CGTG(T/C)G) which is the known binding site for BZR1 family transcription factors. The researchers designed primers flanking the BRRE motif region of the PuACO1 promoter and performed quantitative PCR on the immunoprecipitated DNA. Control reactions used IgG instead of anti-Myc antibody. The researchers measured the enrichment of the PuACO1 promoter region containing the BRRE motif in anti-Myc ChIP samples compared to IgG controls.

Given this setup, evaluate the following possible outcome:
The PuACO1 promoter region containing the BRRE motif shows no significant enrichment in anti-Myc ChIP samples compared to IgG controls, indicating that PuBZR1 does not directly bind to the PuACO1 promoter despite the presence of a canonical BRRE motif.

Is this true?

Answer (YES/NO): NO